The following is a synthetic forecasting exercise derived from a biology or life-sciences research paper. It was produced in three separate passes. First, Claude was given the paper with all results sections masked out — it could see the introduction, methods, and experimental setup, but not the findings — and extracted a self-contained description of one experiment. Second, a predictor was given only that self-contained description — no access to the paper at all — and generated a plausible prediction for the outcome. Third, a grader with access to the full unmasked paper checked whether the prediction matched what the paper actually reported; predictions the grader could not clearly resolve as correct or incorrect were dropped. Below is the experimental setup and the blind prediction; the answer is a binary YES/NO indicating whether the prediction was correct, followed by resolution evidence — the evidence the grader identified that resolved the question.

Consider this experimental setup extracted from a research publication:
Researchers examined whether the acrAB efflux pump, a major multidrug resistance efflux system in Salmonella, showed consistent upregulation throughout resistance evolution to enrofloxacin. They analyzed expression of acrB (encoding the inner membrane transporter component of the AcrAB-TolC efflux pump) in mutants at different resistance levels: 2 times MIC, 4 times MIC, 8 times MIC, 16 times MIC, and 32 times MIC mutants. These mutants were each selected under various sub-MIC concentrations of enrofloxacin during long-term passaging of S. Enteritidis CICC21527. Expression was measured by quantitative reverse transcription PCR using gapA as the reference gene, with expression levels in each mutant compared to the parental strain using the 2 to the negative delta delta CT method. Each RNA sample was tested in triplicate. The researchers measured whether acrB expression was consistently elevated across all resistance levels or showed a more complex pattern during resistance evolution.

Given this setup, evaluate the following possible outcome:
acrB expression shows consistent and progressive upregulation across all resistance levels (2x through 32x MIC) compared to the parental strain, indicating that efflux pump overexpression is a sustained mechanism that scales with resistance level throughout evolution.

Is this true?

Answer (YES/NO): NO